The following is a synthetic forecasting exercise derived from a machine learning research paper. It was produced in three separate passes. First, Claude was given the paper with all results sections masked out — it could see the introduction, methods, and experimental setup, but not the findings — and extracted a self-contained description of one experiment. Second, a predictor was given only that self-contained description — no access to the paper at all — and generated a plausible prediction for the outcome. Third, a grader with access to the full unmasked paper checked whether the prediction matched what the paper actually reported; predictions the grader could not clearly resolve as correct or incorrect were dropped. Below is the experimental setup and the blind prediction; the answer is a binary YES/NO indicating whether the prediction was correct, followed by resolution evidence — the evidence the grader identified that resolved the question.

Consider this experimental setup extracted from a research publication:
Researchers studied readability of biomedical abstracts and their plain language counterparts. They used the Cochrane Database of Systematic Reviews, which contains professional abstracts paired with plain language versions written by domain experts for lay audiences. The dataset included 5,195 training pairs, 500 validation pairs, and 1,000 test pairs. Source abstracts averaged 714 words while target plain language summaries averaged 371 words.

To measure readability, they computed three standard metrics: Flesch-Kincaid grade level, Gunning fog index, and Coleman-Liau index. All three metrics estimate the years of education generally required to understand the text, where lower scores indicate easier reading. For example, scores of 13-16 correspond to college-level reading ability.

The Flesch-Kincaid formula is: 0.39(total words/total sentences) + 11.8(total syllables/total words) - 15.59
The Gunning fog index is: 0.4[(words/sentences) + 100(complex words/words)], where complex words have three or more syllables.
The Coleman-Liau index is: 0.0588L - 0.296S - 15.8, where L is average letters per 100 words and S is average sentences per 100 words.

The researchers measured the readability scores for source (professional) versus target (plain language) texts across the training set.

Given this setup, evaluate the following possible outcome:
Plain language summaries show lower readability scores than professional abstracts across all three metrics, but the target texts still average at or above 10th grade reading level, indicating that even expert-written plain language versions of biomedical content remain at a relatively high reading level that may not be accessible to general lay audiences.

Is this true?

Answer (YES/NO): YES